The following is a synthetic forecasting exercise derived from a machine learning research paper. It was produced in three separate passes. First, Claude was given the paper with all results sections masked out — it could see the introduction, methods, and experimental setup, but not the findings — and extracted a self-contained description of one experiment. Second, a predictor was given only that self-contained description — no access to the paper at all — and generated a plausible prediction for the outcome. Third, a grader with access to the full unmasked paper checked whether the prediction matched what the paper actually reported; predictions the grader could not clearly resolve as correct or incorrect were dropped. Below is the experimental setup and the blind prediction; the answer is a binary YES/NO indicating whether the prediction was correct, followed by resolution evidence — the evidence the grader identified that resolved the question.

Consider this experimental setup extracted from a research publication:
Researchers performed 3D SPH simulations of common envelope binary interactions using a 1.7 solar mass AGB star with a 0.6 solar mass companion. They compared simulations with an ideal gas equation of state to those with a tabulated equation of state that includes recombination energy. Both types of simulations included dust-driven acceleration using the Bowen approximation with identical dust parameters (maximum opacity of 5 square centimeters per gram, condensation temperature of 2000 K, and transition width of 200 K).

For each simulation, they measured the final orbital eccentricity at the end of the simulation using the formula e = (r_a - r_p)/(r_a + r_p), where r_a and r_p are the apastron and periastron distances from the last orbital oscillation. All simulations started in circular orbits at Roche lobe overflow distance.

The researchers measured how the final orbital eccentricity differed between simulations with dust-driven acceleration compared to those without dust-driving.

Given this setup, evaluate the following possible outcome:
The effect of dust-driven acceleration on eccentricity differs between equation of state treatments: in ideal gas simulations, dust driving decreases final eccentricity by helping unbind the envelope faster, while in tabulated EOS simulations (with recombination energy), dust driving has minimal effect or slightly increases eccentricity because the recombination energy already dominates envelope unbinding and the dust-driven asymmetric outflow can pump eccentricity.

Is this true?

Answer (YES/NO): NO